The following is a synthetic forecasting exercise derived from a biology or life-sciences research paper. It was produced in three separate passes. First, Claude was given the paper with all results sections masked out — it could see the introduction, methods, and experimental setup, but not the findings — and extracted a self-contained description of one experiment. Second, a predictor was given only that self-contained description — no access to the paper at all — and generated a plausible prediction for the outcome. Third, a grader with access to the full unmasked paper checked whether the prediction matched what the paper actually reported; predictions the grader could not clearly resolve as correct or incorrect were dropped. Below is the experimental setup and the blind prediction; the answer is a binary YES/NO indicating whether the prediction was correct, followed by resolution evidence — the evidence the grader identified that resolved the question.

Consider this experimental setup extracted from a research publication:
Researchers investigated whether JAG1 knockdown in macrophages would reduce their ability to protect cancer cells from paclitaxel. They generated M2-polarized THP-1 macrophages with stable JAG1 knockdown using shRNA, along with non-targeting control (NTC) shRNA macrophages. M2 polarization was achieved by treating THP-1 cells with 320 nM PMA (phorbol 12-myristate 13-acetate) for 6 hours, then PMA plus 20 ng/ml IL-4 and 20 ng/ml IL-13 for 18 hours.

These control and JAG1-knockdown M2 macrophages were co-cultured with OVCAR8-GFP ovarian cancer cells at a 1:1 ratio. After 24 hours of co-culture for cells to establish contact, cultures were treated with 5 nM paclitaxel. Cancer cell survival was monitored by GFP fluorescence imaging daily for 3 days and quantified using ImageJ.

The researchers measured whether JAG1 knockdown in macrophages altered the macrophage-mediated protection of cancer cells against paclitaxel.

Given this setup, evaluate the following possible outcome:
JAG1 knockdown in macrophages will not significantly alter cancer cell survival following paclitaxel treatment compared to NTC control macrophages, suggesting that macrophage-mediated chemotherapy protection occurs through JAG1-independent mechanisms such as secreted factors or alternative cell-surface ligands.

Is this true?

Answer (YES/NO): NO